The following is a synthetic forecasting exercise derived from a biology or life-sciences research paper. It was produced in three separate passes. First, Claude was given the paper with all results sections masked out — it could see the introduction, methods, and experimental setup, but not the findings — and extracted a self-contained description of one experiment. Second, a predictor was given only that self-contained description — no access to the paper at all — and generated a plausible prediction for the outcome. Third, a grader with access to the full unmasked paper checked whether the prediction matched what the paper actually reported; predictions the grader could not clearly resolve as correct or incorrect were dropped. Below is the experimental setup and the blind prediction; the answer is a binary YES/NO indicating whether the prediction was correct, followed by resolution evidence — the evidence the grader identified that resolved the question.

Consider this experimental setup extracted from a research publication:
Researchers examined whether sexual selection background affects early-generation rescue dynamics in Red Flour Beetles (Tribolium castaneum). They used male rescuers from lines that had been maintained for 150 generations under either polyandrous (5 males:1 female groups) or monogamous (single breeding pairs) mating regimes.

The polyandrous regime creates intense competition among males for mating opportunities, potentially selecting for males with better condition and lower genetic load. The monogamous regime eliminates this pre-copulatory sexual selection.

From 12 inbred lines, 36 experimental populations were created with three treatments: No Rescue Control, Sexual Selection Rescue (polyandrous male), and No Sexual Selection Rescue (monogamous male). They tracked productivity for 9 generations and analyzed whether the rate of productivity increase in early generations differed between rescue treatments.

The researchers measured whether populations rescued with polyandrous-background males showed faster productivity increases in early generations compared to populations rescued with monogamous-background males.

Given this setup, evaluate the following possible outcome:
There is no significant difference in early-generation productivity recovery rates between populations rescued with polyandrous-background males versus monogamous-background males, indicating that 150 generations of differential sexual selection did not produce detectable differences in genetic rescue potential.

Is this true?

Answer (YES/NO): NO